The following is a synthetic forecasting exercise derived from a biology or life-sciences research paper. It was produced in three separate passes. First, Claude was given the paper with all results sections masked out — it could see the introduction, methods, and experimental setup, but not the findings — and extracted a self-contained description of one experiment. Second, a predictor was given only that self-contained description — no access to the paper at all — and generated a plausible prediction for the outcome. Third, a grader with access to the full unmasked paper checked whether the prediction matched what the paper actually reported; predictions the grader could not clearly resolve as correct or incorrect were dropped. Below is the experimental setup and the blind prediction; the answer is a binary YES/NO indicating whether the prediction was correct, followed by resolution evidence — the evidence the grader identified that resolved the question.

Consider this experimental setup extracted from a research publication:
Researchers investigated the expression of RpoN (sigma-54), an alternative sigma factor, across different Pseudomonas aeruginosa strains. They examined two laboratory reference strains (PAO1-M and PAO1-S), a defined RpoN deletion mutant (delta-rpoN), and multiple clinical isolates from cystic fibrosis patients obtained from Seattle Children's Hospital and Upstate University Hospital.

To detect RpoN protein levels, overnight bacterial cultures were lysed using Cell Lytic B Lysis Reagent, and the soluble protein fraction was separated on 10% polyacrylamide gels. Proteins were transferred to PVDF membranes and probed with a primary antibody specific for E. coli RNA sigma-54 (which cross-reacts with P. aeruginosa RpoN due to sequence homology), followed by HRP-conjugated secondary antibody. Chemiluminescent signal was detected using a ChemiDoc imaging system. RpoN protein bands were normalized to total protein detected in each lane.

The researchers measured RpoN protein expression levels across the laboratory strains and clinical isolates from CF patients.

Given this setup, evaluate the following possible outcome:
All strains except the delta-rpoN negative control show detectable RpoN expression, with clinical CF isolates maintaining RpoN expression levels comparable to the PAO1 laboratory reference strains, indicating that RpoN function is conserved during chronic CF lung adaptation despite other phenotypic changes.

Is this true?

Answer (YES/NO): NO